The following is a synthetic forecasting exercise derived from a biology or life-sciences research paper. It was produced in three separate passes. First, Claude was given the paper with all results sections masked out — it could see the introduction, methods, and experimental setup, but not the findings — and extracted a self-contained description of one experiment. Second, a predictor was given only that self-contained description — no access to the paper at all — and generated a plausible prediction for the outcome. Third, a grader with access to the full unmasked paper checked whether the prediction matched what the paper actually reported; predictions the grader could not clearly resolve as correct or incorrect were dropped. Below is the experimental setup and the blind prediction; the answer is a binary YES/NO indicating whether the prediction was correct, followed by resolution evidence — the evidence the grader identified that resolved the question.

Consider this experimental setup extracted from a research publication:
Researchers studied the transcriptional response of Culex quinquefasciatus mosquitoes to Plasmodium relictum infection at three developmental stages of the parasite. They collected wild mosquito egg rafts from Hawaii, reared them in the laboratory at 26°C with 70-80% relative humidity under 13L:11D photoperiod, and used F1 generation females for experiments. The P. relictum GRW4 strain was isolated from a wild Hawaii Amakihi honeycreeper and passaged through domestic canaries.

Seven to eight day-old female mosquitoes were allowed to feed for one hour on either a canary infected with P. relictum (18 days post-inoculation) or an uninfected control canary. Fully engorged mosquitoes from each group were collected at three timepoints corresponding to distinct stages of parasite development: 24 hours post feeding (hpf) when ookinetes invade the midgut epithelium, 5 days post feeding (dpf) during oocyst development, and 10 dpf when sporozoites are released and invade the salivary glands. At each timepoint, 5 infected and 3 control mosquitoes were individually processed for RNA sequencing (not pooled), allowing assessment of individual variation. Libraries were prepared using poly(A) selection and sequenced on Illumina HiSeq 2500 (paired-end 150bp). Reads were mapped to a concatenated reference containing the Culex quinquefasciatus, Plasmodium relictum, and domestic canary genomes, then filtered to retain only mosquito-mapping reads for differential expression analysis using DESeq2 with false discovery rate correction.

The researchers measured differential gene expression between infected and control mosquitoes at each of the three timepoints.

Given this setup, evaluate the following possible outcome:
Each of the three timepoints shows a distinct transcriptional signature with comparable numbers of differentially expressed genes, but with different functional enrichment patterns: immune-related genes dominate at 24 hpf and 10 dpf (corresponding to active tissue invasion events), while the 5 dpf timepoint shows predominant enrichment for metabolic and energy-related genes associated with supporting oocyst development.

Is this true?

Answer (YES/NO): NO